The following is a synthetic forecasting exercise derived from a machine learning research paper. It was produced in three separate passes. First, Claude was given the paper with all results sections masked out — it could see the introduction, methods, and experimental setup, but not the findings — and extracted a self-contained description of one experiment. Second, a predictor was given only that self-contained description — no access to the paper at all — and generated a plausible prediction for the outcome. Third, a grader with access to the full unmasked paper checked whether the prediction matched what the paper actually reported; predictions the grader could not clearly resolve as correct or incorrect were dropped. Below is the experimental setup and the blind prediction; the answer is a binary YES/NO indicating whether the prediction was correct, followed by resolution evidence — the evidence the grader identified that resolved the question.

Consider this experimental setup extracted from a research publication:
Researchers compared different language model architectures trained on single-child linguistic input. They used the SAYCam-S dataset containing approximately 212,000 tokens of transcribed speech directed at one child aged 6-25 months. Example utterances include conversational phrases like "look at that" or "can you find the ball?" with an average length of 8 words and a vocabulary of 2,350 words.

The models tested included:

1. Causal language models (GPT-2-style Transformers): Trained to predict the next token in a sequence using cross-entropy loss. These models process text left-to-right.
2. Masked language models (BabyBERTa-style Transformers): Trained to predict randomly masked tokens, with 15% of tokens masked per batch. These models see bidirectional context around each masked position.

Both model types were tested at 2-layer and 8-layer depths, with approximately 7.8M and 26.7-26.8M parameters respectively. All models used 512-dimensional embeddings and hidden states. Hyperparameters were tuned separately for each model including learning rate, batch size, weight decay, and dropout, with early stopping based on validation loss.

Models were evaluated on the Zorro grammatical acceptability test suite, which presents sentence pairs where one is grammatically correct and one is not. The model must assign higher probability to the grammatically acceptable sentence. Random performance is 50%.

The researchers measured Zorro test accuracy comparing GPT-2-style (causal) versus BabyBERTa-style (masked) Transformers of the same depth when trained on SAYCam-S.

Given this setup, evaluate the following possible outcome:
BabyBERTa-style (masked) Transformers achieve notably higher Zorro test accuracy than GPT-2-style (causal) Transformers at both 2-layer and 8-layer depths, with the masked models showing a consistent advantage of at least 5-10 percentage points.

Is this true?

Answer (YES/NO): NO